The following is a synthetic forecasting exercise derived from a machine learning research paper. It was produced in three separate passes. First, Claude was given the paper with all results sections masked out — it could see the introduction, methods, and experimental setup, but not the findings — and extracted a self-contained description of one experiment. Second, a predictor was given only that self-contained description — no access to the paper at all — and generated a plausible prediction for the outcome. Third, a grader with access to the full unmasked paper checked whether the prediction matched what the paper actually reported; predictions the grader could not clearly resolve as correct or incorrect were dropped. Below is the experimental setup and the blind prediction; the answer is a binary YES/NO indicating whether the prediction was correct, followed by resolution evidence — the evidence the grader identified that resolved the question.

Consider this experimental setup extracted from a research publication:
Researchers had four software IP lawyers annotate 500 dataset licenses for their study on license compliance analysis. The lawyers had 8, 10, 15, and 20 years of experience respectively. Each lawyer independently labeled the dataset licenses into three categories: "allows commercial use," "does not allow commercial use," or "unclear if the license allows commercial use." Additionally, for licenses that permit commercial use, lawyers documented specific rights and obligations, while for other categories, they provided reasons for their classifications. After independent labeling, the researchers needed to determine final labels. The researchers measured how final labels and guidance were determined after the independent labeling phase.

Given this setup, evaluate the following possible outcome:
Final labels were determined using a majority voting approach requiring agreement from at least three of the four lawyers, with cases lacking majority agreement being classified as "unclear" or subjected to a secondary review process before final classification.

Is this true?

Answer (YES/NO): NO